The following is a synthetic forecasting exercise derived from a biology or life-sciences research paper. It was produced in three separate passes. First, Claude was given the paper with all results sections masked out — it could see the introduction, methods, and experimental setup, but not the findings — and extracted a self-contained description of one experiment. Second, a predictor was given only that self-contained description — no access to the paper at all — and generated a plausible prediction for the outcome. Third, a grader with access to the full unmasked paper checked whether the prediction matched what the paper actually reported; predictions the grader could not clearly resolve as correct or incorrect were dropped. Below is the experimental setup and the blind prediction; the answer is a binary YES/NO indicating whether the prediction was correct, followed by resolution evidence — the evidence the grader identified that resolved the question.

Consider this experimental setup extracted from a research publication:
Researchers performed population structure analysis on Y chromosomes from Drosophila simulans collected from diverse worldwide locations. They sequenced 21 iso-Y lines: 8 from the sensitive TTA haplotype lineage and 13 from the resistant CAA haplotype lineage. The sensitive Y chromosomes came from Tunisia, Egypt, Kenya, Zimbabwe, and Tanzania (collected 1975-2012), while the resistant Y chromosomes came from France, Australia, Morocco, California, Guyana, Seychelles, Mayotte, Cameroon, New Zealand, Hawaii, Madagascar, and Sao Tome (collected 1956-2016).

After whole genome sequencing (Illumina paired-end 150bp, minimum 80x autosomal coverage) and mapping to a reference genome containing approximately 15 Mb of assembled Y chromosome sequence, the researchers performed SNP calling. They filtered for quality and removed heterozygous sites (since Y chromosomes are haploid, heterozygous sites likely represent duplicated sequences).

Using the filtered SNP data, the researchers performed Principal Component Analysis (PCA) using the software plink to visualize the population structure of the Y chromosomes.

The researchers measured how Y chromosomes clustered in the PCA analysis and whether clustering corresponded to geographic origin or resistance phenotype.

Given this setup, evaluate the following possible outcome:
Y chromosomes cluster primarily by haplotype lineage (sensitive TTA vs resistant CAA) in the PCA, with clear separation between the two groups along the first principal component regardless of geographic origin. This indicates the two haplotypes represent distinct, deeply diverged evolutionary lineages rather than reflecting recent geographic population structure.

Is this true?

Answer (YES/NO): NO